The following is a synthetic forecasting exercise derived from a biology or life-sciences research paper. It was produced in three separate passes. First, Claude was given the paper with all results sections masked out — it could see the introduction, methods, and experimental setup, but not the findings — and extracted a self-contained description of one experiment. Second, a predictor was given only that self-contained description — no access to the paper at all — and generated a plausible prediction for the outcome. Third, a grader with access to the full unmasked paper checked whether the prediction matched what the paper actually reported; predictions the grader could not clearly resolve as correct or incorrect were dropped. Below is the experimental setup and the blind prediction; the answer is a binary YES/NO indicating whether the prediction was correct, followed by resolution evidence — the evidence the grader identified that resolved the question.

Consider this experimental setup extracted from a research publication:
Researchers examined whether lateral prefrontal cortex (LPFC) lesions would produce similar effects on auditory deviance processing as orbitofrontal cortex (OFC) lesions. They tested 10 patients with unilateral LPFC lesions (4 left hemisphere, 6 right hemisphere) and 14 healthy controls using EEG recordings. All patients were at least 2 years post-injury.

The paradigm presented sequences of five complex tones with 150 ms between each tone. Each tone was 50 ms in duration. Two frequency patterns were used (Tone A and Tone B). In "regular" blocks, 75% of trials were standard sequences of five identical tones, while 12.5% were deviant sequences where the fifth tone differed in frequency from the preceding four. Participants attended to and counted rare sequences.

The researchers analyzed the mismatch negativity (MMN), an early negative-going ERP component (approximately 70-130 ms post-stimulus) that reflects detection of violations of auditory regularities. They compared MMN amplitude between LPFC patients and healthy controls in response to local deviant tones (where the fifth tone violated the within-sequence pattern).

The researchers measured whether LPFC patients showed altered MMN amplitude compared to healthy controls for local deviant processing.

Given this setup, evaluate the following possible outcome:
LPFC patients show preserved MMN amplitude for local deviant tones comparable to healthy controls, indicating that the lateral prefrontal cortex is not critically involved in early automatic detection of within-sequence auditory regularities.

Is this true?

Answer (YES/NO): YES